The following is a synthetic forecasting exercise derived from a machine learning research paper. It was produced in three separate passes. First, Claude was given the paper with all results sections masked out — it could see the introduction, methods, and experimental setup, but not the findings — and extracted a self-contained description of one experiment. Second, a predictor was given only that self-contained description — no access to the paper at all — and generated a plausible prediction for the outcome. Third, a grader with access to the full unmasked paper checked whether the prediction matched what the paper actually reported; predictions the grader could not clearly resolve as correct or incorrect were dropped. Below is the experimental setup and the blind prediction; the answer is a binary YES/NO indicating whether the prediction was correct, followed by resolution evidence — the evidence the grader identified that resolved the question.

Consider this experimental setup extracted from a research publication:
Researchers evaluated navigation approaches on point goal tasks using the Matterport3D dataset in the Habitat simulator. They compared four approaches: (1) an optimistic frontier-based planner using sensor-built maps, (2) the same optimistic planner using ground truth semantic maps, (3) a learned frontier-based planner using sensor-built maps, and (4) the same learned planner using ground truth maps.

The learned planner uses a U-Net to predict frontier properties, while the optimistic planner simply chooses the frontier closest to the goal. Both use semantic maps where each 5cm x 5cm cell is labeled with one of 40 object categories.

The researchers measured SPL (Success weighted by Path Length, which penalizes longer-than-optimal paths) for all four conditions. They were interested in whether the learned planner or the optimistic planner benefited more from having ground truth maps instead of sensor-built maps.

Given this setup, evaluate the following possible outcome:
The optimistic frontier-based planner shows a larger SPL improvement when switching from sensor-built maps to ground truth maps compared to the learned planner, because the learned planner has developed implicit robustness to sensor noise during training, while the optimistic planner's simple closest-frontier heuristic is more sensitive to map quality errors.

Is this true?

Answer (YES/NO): NO